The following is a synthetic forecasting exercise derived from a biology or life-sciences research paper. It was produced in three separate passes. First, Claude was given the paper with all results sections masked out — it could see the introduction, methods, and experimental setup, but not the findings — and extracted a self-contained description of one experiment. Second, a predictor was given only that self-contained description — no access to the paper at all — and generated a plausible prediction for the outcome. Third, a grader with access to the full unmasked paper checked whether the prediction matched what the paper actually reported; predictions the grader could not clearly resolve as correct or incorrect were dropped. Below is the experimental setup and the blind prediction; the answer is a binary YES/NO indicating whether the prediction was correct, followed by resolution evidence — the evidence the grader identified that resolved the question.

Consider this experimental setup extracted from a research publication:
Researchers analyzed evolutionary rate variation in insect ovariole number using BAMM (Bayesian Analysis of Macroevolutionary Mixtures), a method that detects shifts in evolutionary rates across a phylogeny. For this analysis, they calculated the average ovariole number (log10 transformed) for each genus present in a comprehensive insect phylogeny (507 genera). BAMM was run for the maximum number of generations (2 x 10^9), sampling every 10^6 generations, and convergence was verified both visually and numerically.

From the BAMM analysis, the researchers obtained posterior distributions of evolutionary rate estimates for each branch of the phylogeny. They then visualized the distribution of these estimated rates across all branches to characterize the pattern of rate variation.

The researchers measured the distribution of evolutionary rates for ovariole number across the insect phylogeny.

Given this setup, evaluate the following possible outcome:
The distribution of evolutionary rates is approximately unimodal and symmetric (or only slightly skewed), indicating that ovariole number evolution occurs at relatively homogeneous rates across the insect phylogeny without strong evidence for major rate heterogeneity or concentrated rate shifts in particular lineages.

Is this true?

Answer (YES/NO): NO